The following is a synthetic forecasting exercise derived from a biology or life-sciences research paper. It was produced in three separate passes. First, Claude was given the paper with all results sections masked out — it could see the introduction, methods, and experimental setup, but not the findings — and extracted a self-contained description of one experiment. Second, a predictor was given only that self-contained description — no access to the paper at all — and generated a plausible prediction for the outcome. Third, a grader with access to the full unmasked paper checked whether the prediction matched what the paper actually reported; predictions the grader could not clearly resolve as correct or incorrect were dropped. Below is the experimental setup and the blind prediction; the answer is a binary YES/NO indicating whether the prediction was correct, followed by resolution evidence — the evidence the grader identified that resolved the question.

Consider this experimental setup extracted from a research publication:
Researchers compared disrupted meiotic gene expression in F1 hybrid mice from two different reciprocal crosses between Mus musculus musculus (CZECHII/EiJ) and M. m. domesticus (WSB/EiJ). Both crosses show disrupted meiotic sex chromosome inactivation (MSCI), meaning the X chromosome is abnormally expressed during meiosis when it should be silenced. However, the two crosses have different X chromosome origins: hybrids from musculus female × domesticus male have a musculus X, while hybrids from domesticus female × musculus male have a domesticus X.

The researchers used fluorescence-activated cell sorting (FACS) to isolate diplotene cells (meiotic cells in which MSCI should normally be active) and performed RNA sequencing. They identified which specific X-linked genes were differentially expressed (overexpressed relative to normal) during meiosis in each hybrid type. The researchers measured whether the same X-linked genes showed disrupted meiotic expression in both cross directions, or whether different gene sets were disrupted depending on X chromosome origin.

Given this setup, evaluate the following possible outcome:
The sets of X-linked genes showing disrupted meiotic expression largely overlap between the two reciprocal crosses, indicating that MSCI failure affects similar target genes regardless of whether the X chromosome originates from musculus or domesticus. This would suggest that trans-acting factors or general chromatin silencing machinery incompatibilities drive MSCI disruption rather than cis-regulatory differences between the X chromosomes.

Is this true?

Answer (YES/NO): YES